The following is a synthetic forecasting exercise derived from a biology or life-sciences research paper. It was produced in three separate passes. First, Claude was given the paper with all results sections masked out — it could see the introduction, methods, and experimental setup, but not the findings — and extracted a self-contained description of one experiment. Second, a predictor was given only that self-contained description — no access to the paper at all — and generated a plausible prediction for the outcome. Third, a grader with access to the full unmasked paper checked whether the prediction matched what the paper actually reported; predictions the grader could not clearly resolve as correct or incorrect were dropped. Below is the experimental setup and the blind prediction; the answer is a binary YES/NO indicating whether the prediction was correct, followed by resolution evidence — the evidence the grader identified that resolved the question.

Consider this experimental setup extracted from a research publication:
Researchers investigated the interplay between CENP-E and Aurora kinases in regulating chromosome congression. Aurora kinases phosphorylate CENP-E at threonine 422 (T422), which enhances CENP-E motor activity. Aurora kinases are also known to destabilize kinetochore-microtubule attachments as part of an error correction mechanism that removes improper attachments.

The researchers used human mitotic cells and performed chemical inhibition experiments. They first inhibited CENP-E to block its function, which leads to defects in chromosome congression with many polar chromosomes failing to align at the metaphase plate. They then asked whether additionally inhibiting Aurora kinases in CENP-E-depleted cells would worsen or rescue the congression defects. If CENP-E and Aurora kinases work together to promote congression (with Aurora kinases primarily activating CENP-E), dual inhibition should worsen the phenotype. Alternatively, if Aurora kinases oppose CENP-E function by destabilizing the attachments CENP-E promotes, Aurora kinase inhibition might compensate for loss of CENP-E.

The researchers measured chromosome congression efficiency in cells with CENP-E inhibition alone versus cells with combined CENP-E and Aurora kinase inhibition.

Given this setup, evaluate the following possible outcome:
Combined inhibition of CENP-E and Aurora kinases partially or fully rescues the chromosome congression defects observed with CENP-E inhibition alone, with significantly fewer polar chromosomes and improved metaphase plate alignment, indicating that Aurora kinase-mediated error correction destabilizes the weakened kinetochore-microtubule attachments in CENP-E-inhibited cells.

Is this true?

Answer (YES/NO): YES